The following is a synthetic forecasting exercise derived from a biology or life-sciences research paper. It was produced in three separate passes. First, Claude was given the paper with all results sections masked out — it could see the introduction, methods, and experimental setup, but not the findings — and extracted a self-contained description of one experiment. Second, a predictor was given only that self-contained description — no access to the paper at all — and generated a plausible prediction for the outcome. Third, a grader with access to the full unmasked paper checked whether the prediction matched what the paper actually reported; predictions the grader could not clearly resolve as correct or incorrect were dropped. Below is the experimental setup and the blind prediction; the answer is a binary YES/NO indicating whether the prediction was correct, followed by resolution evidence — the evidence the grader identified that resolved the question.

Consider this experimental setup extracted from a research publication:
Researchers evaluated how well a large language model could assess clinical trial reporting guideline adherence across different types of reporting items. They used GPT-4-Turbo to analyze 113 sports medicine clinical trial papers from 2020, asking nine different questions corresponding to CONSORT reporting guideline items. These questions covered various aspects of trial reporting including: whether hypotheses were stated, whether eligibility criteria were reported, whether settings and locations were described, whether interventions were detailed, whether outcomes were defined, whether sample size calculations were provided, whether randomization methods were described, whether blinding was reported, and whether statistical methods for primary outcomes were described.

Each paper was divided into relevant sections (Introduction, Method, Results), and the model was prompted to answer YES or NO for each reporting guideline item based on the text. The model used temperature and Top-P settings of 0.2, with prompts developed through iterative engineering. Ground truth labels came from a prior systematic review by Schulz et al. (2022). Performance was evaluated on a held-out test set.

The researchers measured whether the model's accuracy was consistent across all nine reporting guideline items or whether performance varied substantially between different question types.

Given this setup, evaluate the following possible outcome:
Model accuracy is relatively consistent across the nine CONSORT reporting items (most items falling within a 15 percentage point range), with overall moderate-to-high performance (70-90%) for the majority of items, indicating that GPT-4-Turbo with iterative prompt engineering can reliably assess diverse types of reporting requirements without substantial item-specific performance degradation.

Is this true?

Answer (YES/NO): NO